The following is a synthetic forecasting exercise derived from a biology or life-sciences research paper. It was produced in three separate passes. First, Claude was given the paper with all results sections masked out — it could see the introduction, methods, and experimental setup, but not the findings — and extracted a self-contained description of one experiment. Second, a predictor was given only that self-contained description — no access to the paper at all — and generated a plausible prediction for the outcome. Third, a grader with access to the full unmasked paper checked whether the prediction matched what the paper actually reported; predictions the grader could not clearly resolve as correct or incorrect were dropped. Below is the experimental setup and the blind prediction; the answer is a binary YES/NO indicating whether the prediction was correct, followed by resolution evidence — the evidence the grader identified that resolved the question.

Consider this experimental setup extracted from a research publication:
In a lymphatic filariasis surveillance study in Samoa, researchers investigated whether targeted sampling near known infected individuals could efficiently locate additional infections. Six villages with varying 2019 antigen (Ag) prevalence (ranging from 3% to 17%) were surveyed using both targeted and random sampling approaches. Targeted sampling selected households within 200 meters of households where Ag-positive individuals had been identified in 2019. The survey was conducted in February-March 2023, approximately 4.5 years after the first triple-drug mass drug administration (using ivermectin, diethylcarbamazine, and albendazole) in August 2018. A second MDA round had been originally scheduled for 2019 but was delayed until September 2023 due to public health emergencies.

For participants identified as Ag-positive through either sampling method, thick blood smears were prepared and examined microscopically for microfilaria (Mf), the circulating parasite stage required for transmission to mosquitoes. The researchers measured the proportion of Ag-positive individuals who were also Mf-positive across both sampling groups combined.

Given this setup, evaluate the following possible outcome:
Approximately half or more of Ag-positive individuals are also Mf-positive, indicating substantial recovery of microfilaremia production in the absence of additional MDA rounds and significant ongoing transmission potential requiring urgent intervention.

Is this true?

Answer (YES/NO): NO